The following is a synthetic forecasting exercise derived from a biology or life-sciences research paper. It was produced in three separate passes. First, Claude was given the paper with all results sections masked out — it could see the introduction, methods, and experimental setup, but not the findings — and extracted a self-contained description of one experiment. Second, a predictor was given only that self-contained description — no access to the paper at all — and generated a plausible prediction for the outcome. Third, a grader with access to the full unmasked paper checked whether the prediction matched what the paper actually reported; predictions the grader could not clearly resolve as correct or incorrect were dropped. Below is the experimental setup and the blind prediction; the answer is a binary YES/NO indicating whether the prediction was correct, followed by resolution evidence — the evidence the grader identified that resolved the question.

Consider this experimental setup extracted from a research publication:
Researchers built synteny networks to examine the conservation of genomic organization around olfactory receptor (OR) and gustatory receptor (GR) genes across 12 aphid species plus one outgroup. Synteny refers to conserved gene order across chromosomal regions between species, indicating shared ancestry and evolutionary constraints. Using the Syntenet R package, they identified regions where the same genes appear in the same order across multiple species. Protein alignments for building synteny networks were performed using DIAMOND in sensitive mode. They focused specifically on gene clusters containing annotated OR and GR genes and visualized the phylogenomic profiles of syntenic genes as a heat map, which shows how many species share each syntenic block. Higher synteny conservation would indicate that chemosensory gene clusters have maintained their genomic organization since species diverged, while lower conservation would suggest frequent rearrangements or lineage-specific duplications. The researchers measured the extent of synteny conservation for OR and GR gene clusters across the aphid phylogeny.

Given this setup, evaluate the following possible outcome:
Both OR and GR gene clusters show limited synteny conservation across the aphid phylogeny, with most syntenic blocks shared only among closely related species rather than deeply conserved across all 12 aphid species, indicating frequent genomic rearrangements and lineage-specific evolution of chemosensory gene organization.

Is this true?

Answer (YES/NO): YES